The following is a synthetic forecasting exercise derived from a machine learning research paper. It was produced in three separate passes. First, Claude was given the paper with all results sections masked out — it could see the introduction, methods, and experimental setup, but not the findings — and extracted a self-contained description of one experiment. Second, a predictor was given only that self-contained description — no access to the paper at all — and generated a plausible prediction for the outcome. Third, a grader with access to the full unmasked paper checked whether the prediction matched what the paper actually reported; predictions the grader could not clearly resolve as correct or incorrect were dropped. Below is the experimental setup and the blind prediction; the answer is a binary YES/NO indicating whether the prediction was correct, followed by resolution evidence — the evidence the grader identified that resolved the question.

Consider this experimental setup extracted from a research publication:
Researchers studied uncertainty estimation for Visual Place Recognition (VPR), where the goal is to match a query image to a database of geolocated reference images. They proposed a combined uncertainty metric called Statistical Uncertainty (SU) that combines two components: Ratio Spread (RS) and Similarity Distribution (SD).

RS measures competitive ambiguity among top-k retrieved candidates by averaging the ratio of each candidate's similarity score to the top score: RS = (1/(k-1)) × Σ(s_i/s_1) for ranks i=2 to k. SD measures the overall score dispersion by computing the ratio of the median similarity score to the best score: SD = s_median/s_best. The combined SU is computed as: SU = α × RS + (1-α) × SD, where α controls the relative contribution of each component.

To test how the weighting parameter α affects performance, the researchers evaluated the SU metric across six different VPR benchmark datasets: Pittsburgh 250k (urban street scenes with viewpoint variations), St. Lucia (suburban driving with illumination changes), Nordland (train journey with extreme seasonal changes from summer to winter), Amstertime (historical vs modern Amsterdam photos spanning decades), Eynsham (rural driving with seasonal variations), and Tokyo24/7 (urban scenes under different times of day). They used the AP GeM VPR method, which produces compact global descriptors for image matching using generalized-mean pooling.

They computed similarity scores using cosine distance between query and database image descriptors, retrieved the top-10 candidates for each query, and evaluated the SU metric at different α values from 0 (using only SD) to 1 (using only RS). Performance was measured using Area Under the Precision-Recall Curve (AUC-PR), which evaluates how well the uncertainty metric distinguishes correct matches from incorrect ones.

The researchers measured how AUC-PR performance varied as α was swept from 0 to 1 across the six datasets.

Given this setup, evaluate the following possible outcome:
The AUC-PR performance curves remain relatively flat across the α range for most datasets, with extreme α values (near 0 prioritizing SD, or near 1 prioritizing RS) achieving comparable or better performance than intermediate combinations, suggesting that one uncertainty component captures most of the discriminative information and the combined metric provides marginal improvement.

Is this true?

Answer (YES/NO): NO